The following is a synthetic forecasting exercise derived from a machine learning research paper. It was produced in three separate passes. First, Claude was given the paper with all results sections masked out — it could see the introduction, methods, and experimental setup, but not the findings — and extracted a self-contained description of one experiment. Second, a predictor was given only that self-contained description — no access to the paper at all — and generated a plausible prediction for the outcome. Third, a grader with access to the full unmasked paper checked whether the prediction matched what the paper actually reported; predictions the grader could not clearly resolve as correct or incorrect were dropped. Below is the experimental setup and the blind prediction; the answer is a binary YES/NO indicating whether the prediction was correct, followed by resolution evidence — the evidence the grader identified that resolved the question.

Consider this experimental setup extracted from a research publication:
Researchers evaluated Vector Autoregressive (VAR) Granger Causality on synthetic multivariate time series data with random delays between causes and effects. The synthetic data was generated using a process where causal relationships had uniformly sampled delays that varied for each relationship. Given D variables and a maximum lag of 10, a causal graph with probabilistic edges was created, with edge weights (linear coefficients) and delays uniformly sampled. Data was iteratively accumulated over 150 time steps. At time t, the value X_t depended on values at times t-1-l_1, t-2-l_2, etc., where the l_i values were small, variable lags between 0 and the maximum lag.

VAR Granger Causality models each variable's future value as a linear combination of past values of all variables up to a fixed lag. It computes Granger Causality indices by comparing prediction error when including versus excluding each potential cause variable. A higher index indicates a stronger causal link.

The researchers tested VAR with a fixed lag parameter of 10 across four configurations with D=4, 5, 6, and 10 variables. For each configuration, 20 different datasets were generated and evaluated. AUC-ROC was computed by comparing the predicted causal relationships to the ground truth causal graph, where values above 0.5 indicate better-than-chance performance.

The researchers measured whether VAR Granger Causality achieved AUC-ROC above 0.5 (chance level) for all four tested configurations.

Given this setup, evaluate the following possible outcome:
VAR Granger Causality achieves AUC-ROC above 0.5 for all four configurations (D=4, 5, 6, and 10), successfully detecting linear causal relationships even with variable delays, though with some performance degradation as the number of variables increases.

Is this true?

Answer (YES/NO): NO